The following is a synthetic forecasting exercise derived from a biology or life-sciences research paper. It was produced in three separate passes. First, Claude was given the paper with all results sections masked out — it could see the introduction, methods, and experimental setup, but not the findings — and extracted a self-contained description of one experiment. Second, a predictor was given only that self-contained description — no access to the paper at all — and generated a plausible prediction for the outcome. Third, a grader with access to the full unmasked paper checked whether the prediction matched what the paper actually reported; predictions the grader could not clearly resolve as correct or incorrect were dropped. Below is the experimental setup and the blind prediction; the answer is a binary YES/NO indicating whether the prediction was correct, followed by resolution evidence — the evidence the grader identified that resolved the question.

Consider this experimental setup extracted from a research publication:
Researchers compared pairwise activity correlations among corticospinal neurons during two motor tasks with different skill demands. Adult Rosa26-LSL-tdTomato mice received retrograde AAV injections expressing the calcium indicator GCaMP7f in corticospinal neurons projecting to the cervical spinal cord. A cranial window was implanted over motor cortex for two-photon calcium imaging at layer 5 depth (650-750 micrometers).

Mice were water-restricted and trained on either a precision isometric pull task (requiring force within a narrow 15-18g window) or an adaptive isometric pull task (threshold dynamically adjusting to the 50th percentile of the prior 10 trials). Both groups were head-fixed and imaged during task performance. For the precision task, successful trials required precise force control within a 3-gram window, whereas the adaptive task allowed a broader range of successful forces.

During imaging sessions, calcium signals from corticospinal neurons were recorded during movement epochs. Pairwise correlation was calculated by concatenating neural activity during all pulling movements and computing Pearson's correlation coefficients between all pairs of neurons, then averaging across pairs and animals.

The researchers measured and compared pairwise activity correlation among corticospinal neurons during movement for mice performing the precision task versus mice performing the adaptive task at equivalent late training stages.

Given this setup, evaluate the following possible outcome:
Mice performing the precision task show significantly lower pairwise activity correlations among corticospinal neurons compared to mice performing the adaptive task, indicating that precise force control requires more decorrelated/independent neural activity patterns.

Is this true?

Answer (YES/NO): YES